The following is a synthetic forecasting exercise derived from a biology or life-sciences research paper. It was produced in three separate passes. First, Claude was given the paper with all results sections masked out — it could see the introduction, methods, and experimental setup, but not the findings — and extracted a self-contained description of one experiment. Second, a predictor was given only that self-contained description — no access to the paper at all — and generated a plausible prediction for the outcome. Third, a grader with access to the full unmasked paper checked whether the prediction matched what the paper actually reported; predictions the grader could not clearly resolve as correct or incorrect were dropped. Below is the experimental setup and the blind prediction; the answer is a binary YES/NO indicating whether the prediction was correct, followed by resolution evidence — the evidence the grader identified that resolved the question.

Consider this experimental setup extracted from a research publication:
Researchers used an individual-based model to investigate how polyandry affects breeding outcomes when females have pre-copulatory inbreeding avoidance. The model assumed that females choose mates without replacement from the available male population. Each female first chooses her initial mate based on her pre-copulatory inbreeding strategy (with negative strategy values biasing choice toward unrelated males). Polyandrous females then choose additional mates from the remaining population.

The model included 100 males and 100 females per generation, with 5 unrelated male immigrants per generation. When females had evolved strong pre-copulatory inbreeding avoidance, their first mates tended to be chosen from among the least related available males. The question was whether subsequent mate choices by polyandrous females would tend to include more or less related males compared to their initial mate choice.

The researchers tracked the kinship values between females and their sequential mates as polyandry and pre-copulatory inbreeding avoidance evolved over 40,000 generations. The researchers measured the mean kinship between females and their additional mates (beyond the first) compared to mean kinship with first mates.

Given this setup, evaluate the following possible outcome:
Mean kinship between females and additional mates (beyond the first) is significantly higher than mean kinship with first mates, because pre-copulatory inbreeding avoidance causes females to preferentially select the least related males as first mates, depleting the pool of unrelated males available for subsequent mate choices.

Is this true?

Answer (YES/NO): YES